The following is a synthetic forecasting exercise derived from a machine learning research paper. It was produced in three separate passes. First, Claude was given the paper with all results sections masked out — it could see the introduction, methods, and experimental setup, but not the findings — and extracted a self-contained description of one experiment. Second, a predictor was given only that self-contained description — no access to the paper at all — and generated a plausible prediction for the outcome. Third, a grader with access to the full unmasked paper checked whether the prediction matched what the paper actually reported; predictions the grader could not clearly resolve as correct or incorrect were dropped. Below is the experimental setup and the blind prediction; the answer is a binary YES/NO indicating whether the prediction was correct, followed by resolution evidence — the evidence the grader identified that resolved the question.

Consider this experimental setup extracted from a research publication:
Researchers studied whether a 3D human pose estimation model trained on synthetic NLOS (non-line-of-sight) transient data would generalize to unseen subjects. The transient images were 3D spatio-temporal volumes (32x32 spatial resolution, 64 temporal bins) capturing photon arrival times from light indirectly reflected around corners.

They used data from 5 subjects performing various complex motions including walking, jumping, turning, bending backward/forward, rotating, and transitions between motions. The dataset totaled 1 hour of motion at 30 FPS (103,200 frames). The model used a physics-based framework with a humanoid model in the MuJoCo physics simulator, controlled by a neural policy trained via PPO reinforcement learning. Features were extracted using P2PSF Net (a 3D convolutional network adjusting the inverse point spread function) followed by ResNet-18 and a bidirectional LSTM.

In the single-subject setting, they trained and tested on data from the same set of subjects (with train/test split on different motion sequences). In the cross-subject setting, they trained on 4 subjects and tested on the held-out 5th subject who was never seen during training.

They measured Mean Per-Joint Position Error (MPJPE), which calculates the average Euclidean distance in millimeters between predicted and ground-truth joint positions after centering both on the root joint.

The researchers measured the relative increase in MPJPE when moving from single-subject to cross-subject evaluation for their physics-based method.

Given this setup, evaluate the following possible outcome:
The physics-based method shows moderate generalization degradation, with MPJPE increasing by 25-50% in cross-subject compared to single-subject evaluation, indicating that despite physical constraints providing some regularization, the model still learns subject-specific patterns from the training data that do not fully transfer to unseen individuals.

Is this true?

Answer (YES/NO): NO